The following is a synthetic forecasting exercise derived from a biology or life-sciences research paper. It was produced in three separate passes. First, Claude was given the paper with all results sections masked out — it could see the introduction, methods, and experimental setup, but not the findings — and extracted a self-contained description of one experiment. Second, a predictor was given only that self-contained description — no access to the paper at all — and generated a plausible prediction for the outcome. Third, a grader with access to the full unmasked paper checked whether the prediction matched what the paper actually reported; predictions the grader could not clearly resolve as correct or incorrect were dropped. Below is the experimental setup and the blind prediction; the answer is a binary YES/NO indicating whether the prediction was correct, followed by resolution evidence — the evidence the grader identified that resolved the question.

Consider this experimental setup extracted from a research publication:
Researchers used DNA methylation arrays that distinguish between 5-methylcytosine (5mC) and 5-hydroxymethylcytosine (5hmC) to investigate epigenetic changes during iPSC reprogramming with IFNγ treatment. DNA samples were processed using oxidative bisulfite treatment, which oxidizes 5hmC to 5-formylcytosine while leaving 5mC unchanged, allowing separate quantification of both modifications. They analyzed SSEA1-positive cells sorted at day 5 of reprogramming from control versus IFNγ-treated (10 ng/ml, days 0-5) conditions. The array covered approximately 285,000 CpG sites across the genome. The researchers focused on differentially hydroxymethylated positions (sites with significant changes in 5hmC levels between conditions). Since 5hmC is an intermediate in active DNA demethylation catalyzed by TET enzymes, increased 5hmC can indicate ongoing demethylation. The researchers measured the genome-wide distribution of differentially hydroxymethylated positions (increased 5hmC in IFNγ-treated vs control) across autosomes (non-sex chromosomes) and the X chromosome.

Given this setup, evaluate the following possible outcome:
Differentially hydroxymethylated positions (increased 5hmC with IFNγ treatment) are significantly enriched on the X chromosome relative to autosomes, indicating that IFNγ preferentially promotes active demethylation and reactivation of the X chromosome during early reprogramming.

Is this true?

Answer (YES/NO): NO